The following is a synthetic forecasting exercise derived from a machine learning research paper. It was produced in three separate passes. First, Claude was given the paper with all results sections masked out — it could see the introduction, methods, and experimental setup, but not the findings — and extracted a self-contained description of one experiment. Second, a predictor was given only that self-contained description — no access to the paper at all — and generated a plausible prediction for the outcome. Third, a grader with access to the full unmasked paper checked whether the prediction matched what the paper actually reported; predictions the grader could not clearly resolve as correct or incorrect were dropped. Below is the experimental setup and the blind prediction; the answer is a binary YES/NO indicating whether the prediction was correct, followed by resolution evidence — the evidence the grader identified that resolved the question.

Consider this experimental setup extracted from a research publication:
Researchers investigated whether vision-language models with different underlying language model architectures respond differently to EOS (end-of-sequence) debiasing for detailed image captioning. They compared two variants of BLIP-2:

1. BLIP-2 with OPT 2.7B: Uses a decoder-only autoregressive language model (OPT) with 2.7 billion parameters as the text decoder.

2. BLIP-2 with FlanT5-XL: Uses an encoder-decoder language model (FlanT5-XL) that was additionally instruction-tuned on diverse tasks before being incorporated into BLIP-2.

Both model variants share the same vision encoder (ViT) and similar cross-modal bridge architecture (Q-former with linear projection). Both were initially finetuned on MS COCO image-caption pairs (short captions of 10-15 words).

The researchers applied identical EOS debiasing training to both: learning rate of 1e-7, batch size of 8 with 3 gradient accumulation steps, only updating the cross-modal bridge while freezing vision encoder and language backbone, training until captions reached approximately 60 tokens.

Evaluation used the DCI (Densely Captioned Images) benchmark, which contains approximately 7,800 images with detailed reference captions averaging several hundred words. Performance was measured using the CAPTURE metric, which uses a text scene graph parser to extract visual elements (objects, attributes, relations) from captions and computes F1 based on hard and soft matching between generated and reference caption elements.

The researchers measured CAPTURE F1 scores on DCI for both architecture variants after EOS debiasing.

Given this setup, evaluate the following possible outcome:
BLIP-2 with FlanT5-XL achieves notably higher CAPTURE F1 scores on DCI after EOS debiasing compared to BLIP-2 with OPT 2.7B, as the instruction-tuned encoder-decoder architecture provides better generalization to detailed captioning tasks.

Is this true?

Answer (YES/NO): YES